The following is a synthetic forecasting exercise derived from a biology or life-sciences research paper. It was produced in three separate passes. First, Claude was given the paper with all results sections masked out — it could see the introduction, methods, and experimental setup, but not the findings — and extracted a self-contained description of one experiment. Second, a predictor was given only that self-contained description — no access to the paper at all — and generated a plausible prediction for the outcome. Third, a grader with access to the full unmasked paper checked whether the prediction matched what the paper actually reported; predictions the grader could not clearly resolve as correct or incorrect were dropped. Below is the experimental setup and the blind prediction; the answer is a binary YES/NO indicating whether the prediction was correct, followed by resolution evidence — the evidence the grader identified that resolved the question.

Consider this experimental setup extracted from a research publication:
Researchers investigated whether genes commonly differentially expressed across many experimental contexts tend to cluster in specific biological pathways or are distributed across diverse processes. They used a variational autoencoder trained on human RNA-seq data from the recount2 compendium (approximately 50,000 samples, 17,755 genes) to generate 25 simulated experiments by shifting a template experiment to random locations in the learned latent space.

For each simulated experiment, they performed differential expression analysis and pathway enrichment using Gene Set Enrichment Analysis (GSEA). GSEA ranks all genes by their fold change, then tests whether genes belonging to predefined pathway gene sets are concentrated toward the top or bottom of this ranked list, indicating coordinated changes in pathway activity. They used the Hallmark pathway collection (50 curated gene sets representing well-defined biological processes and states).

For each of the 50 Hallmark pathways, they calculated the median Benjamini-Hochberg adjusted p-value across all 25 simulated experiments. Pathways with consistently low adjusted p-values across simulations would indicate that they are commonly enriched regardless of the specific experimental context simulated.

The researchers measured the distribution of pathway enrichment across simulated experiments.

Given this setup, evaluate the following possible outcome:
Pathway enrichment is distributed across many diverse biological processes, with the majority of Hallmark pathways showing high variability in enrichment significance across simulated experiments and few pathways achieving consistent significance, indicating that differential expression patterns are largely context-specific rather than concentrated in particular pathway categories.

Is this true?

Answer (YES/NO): NO